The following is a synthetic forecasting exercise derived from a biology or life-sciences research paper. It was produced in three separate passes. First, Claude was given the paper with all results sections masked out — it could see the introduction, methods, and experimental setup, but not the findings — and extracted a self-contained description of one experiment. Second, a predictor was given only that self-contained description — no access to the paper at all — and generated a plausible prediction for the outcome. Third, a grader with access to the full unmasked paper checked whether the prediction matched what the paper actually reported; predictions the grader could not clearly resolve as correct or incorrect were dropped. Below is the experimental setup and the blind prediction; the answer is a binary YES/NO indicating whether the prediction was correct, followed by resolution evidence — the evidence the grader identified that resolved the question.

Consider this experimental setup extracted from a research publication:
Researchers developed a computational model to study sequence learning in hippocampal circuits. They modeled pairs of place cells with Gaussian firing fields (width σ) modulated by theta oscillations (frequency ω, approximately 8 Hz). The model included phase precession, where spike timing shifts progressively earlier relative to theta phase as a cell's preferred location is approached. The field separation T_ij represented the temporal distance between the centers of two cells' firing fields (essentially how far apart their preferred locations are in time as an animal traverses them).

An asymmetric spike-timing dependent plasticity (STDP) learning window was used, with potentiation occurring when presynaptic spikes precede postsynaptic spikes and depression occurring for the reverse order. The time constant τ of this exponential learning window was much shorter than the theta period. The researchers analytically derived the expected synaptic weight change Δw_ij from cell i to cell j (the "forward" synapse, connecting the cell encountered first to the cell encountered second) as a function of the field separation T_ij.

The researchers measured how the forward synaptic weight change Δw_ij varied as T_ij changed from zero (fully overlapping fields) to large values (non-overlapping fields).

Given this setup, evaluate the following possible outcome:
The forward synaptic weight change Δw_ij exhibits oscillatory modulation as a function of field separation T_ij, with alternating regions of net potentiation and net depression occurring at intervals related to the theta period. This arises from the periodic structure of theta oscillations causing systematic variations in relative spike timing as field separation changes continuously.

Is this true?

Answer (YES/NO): NO